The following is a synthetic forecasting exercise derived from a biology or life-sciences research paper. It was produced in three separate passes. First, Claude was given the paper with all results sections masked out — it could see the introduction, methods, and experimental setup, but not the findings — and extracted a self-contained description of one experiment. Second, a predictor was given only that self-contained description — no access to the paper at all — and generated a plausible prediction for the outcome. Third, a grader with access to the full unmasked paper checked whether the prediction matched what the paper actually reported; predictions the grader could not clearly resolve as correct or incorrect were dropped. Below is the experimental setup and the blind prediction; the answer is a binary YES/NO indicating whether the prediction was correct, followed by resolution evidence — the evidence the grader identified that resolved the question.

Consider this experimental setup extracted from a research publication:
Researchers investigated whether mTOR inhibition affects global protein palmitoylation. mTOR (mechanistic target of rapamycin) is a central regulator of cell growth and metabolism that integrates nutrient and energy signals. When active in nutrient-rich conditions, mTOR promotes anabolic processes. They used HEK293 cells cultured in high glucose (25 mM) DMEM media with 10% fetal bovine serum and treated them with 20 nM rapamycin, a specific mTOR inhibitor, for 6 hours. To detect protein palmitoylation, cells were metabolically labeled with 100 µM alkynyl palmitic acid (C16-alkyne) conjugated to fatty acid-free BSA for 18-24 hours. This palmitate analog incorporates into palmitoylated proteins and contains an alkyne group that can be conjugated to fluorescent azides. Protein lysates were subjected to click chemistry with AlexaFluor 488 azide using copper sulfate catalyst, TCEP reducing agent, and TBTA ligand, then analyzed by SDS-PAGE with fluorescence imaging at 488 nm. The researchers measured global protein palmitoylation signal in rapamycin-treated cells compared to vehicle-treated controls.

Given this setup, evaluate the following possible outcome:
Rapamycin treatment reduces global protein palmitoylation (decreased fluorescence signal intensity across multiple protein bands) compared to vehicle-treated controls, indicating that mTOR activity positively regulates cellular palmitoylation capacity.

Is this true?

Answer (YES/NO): NO